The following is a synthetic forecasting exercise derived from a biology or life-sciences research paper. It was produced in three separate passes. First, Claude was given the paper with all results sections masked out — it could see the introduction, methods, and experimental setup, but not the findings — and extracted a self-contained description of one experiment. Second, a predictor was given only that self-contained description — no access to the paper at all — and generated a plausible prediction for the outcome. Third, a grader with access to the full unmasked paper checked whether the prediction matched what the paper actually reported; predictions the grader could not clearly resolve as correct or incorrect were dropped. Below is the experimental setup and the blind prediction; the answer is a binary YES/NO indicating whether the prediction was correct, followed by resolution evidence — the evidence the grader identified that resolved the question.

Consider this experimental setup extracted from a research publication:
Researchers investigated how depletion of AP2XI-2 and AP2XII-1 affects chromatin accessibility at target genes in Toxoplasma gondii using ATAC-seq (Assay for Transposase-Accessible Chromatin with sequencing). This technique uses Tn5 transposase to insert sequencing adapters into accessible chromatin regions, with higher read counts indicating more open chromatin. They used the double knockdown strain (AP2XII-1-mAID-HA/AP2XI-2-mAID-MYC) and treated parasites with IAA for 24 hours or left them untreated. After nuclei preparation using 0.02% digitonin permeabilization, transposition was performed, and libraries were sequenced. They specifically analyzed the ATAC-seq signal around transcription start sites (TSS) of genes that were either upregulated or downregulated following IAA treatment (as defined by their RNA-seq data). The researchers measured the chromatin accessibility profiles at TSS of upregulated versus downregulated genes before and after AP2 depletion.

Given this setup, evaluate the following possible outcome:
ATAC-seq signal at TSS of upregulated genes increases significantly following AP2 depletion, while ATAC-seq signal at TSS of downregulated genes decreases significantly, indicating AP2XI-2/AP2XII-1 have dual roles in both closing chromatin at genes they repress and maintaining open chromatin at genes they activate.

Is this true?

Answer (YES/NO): NO